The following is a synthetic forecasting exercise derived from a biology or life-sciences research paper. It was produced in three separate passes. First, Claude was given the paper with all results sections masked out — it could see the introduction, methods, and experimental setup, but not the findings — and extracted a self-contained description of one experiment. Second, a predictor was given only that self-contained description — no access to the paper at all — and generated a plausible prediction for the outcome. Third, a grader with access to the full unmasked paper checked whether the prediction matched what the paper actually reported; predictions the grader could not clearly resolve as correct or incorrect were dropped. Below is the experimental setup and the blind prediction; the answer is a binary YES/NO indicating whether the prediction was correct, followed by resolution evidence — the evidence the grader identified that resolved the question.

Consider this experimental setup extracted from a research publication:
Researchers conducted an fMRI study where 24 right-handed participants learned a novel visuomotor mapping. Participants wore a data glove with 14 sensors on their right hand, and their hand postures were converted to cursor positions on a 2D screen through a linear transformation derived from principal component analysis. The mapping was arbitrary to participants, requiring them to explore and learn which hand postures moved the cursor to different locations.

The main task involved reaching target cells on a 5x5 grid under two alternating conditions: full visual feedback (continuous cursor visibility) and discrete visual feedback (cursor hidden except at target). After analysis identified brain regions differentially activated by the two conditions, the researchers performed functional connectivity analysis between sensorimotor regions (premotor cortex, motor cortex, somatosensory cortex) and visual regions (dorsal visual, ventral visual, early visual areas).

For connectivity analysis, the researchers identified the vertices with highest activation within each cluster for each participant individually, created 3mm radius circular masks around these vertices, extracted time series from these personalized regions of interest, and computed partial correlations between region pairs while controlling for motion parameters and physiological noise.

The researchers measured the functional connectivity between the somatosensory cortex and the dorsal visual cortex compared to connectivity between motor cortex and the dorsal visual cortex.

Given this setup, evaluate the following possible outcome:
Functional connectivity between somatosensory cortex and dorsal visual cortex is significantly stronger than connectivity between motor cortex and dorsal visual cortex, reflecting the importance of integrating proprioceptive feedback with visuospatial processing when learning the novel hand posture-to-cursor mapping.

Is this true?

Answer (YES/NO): NO